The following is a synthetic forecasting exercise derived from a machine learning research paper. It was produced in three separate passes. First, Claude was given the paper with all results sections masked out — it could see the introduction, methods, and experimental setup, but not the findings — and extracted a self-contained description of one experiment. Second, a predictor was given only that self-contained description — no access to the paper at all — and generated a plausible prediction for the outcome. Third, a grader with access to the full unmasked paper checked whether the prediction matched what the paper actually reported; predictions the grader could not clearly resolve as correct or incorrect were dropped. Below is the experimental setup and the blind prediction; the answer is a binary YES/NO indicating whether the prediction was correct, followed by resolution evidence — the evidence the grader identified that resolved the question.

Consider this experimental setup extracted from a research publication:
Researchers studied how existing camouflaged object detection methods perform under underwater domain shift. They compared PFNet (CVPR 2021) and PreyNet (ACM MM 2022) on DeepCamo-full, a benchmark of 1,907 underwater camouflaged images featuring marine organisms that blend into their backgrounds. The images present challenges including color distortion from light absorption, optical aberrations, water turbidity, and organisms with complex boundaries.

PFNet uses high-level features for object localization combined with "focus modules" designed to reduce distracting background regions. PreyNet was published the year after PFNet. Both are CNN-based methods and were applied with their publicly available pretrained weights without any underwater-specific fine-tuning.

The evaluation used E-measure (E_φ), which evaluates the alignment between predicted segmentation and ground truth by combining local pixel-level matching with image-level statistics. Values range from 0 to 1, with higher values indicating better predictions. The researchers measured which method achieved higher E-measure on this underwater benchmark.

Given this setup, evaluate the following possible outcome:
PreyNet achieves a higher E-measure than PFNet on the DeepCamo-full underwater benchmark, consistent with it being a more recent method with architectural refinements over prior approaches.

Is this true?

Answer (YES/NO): NO